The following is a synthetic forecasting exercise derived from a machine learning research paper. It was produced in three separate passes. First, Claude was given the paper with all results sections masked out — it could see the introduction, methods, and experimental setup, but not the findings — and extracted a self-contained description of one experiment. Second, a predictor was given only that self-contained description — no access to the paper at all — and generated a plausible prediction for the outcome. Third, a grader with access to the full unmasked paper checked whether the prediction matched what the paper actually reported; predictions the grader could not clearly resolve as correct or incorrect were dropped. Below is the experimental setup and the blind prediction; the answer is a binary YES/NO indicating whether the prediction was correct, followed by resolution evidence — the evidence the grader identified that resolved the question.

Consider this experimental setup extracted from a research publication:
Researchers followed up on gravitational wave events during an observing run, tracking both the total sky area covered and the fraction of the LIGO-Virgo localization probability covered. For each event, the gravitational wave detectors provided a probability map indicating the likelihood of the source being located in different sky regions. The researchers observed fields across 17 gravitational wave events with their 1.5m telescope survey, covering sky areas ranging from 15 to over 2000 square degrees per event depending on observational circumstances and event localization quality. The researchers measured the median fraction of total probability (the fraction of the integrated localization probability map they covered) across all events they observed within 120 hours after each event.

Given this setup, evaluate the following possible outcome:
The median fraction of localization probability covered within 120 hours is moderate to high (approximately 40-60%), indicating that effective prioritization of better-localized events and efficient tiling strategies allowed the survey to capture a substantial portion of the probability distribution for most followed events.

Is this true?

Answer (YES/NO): NO